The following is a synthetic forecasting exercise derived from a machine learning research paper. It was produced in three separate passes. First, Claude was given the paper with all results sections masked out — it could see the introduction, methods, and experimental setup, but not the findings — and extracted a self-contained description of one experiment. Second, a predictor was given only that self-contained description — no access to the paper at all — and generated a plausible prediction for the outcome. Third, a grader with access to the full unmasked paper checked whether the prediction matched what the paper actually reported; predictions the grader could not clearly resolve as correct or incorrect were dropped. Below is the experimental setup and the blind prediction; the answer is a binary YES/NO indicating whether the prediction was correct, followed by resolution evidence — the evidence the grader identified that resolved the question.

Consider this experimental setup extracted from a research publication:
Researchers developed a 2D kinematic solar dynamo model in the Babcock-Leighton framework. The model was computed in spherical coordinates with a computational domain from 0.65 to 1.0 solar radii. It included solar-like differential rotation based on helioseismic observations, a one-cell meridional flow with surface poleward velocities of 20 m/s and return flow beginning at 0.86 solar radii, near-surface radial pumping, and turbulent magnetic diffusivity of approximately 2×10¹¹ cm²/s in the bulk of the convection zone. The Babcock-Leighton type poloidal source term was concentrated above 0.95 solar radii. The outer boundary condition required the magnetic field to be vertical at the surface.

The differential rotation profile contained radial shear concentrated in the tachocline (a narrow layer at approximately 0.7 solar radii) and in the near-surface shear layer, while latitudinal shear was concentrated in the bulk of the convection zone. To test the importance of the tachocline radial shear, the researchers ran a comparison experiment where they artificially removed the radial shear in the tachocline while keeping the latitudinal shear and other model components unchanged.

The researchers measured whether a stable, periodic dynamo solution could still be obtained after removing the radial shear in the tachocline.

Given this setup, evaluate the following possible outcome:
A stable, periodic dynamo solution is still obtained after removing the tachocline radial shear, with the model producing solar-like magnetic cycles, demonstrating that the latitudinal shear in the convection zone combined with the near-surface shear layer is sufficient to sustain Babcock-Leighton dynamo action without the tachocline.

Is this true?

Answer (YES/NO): YES